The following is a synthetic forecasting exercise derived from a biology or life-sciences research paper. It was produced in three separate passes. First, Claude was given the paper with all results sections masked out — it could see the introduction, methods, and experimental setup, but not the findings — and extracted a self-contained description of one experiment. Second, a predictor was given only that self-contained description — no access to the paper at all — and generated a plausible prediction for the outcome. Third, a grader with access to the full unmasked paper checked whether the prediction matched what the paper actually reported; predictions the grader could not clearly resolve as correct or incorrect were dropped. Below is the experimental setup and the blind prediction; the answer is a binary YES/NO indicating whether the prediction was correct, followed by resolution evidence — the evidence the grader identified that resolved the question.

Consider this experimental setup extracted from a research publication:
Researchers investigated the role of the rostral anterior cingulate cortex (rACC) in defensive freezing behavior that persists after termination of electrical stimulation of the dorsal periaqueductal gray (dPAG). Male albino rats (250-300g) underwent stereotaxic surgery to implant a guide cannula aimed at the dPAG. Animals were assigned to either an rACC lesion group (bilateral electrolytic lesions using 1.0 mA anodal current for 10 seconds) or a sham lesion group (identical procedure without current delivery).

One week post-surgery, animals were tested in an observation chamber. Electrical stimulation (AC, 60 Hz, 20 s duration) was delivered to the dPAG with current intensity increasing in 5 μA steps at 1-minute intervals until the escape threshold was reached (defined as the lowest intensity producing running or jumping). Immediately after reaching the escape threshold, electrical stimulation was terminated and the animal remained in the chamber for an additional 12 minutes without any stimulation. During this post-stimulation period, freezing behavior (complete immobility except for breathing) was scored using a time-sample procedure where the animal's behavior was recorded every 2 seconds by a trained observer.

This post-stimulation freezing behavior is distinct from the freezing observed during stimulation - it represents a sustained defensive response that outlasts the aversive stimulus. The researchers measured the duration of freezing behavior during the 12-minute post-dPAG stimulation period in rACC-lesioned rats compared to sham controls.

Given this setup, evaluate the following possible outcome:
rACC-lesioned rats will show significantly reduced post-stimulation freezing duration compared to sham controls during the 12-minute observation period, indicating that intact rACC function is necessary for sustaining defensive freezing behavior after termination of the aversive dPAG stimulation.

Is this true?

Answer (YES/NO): YES